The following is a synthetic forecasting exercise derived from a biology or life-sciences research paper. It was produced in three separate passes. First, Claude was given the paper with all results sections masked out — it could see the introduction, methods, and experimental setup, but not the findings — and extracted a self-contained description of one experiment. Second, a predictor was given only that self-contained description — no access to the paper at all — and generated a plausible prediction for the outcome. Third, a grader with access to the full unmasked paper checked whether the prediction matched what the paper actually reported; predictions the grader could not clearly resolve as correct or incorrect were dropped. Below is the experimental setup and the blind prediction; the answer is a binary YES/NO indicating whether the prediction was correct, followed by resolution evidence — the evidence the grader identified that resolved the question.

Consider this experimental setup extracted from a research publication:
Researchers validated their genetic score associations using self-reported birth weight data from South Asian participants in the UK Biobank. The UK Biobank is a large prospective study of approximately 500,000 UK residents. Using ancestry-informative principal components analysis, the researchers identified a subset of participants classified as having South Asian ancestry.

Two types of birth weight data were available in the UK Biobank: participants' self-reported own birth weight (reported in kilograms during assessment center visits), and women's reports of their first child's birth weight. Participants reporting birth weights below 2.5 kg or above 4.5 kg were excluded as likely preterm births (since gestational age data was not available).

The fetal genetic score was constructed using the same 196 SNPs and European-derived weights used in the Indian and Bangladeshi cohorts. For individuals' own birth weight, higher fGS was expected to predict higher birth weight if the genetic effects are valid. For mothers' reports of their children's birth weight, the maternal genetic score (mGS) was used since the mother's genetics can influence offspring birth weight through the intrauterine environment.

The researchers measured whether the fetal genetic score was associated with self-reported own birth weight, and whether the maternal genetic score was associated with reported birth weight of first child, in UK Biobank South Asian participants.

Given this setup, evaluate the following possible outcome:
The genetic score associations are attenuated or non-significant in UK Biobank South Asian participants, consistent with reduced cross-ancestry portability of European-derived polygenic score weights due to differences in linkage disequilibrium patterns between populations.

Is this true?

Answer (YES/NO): NO